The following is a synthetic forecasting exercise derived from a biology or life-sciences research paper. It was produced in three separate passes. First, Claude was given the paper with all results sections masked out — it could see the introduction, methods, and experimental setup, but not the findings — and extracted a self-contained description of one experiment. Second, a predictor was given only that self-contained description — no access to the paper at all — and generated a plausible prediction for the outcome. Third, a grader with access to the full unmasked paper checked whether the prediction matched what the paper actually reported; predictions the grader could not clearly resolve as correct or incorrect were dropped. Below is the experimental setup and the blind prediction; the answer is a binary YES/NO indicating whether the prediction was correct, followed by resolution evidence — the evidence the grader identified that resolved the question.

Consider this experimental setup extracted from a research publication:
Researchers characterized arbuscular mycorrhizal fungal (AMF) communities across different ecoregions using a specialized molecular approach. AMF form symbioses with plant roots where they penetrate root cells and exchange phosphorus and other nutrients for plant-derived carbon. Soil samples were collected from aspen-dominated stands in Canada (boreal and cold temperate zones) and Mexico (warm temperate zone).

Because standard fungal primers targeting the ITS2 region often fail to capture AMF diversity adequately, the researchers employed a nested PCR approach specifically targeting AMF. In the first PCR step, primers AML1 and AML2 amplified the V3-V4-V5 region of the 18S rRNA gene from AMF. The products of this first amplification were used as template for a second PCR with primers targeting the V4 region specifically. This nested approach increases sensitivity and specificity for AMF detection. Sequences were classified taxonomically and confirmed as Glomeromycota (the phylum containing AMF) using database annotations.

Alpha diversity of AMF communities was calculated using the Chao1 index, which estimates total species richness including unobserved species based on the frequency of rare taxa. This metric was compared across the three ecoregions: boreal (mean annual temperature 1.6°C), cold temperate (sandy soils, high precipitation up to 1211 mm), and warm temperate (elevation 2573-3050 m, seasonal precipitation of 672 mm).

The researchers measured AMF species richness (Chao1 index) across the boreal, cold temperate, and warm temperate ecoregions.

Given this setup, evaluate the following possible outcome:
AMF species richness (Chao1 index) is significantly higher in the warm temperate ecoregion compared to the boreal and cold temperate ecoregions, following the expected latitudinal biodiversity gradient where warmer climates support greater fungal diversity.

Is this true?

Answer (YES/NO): NO